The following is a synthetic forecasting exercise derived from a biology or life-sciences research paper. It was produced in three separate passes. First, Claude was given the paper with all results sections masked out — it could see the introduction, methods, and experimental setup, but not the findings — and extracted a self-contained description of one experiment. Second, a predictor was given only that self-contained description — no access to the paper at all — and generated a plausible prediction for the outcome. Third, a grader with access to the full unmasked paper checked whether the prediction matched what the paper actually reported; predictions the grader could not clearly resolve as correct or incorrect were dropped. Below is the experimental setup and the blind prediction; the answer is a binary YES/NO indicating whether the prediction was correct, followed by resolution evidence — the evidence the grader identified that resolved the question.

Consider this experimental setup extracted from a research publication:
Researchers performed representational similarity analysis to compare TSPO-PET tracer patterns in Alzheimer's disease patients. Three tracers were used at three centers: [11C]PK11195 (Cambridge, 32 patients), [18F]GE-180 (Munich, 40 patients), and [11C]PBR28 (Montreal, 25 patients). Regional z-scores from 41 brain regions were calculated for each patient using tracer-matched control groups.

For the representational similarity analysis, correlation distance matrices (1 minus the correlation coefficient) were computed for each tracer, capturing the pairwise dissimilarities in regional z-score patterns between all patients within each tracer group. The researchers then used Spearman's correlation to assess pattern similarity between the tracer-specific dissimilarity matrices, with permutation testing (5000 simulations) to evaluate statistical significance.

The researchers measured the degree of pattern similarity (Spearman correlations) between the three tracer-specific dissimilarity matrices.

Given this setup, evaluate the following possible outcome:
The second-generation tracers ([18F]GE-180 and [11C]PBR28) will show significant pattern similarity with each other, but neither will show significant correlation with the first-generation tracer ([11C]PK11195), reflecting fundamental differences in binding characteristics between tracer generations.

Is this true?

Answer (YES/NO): NO